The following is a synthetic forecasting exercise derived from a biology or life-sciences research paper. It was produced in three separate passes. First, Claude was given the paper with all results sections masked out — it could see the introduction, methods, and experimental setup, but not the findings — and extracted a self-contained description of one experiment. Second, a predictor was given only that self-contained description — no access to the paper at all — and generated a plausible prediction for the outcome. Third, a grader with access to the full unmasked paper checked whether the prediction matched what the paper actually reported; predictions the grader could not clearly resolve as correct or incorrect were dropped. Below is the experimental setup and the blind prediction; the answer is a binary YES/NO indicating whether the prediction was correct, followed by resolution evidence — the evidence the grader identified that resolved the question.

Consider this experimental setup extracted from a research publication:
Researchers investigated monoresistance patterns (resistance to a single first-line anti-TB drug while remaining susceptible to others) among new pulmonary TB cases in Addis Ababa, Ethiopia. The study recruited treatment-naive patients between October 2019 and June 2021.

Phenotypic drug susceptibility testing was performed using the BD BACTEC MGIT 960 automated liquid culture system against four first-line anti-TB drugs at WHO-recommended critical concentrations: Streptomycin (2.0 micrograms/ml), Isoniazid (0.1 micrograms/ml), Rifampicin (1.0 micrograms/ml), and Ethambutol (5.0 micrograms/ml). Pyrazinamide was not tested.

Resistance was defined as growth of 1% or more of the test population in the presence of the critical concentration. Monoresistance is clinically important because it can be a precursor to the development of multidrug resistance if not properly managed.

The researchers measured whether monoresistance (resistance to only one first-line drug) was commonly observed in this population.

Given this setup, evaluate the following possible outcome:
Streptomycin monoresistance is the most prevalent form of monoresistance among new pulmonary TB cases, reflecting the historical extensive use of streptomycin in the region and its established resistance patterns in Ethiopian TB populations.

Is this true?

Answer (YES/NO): NO